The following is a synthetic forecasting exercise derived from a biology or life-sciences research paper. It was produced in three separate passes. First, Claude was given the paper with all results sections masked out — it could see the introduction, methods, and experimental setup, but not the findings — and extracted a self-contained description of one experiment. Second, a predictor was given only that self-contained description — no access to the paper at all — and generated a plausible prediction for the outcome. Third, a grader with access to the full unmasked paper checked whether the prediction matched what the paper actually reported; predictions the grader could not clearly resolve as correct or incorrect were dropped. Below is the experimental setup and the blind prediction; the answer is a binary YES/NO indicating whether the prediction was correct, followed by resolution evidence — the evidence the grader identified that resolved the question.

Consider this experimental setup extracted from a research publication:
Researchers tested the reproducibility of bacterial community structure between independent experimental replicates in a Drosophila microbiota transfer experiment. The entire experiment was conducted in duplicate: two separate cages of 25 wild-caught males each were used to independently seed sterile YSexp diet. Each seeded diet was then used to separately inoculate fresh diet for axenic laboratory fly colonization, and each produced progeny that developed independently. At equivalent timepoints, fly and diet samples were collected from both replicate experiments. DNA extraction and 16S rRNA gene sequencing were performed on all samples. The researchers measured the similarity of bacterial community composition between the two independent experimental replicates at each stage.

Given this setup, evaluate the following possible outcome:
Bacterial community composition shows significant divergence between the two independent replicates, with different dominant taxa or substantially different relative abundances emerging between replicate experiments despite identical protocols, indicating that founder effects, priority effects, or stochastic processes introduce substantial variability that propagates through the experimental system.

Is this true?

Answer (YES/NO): NO